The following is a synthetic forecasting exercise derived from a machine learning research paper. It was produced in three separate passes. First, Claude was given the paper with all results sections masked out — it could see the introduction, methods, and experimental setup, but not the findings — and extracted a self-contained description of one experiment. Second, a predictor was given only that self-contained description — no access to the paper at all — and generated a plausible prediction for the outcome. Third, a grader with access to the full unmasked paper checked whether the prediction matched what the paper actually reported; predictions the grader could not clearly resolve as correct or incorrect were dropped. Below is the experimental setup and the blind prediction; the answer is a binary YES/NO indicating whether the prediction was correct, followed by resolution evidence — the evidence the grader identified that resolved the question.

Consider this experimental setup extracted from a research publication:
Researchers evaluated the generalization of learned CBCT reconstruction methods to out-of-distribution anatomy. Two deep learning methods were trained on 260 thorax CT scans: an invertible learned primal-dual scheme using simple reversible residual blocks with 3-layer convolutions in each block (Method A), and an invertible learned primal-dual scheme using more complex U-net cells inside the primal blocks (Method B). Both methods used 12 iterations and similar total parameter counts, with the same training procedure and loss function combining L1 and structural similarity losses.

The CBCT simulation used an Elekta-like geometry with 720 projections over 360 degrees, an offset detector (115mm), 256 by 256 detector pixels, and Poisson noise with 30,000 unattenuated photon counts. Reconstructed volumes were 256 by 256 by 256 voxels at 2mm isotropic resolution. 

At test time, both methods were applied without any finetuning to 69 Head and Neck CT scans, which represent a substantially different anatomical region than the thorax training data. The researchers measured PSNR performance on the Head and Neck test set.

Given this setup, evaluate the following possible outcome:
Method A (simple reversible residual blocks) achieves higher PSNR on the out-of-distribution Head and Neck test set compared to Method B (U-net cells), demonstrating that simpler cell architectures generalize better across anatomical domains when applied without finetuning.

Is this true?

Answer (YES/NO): NO